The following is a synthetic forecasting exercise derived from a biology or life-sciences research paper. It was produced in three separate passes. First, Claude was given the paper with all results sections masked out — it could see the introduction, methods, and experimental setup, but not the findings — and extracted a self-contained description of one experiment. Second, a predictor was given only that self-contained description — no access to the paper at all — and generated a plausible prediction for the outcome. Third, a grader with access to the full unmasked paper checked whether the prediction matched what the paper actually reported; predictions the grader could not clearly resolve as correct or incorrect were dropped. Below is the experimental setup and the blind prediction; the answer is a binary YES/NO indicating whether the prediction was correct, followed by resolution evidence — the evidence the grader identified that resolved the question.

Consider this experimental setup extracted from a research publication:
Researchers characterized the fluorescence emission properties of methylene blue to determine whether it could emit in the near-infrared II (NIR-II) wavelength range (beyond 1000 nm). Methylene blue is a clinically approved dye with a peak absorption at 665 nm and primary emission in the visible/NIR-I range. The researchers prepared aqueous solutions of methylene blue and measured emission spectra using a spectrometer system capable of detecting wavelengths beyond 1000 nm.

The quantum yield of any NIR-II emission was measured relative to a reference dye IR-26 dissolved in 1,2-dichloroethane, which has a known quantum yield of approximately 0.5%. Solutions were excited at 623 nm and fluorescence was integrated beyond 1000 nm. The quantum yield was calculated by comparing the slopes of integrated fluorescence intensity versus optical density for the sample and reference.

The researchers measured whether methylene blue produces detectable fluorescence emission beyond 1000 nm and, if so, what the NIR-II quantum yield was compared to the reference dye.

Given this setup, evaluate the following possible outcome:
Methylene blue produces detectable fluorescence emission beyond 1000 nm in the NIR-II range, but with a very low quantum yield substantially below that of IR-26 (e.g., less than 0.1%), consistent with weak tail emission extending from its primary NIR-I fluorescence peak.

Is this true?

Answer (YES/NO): NO